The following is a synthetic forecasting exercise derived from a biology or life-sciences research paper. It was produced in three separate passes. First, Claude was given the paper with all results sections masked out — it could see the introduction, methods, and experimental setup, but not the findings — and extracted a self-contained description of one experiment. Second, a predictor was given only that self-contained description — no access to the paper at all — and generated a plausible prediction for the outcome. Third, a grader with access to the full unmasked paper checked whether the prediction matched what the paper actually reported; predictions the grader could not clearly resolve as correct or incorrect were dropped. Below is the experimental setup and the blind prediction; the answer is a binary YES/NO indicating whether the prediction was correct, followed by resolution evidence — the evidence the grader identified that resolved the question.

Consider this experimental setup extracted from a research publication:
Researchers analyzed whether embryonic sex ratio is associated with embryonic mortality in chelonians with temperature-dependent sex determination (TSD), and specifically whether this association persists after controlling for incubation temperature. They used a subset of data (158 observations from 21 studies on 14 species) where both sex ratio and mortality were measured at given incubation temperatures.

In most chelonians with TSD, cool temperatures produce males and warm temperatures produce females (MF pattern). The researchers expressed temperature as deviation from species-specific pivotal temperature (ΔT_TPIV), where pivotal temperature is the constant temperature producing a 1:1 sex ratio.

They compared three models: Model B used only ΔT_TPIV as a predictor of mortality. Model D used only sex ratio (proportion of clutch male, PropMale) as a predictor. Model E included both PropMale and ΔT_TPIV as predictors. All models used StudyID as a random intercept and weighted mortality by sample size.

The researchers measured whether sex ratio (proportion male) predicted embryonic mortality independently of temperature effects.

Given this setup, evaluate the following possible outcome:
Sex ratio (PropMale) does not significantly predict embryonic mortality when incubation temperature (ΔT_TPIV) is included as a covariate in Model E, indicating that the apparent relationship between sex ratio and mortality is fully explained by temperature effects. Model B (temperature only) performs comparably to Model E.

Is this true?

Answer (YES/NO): YES